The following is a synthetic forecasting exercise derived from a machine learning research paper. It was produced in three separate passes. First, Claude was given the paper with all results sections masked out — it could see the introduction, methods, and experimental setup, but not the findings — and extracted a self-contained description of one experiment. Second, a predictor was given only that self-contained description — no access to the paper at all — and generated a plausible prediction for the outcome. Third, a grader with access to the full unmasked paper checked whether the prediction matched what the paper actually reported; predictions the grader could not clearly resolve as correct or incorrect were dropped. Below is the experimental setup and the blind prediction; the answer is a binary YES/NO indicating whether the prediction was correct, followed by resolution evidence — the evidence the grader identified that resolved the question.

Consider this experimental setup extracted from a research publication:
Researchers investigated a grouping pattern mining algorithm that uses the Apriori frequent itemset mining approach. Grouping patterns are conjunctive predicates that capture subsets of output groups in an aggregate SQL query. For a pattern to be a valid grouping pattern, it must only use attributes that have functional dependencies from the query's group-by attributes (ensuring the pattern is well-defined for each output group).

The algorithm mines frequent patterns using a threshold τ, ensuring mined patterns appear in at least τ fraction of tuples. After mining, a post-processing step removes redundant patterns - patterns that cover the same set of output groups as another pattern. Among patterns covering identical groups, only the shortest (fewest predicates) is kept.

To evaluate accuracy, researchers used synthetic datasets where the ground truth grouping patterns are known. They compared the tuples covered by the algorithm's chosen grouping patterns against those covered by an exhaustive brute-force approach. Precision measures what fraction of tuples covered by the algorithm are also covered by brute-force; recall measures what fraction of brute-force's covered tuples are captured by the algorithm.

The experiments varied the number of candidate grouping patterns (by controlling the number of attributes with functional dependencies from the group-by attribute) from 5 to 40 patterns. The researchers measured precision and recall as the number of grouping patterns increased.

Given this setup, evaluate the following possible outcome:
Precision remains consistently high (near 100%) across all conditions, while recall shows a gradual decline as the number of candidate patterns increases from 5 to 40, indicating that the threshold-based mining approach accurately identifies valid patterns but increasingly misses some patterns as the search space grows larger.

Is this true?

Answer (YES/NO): NO